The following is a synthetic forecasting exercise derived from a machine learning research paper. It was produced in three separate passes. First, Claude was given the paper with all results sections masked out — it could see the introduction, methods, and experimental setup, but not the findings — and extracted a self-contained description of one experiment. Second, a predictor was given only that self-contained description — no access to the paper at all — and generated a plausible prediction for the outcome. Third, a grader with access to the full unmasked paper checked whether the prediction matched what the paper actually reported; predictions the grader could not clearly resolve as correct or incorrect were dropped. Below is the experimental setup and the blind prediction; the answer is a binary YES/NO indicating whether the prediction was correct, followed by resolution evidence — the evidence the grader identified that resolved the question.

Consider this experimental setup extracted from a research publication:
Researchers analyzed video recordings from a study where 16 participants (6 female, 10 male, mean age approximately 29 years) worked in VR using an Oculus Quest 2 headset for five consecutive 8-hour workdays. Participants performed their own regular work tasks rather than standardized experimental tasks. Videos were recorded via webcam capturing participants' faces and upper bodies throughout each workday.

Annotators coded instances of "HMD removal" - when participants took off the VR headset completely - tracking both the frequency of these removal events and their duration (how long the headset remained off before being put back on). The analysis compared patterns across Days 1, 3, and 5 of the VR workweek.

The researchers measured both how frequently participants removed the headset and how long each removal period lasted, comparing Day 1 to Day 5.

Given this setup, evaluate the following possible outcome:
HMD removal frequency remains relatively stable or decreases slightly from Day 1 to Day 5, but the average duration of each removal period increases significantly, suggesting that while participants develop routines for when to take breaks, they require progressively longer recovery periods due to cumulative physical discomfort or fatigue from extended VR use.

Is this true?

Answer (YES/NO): NO